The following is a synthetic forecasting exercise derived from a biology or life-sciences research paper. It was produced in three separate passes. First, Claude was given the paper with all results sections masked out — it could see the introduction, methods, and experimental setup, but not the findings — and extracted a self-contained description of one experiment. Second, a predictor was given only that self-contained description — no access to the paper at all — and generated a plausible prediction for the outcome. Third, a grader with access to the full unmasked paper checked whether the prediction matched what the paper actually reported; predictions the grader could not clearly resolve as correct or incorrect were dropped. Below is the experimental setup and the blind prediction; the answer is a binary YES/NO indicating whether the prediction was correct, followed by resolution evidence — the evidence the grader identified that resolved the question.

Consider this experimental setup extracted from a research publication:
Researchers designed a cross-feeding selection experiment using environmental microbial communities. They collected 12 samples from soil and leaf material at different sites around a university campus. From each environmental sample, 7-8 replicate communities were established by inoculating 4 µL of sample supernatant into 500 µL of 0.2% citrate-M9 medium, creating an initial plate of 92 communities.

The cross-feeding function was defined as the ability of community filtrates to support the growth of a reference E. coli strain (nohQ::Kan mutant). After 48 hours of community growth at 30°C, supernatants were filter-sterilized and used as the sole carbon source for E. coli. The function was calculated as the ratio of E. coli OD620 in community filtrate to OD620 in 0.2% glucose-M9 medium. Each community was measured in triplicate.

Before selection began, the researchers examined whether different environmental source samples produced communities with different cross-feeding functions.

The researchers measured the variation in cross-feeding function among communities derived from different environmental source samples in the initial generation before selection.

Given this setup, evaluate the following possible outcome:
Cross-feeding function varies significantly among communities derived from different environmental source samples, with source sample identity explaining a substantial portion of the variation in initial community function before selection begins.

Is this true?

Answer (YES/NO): YES